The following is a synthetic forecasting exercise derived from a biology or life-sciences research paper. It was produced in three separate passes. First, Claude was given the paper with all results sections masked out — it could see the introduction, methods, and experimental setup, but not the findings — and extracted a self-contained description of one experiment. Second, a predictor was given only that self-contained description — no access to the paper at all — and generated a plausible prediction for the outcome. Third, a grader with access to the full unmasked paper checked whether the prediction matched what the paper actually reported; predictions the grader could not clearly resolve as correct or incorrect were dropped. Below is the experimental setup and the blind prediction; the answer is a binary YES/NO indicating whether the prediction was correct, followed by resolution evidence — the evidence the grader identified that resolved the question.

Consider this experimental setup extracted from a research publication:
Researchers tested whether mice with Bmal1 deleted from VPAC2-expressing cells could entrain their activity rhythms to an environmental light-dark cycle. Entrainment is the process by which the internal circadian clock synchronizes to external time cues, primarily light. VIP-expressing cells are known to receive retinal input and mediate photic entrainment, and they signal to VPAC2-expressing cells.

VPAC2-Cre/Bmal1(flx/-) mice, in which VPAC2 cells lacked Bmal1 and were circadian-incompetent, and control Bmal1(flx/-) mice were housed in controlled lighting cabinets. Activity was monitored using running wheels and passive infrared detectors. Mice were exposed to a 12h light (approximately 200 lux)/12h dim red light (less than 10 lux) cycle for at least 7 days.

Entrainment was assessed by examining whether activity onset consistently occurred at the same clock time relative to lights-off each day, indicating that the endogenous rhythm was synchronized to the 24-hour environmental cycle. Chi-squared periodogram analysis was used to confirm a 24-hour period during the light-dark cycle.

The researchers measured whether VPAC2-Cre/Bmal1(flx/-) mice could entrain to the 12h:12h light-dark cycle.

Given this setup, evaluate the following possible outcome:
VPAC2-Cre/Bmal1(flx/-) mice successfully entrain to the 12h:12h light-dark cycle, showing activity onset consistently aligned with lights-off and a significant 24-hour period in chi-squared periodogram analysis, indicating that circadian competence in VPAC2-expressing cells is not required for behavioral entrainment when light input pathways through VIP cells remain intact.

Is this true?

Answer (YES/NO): YES